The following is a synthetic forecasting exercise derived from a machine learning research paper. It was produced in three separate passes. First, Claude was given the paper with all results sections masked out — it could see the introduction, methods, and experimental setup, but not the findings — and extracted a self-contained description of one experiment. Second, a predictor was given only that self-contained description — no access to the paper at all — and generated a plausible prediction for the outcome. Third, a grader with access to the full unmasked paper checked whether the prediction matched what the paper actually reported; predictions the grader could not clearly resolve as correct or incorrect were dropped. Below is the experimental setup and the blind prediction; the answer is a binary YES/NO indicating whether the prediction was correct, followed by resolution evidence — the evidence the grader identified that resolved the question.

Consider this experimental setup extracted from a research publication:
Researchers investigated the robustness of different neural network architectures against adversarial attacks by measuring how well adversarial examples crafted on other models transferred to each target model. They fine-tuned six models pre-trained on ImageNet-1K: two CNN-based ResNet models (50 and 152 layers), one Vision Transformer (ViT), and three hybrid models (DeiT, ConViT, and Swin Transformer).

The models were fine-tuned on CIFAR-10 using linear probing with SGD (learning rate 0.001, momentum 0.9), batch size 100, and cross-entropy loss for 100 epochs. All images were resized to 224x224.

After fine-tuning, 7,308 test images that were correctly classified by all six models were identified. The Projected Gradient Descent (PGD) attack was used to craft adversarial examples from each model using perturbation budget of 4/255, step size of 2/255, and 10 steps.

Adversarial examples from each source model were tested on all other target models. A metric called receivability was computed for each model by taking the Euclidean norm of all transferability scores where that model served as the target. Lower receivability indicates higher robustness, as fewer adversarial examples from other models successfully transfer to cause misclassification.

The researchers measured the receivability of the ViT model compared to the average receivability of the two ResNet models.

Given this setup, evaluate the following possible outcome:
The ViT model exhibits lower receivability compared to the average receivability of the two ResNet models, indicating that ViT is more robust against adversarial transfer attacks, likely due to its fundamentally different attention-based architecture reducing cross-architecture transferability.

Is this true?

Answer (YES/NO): YES